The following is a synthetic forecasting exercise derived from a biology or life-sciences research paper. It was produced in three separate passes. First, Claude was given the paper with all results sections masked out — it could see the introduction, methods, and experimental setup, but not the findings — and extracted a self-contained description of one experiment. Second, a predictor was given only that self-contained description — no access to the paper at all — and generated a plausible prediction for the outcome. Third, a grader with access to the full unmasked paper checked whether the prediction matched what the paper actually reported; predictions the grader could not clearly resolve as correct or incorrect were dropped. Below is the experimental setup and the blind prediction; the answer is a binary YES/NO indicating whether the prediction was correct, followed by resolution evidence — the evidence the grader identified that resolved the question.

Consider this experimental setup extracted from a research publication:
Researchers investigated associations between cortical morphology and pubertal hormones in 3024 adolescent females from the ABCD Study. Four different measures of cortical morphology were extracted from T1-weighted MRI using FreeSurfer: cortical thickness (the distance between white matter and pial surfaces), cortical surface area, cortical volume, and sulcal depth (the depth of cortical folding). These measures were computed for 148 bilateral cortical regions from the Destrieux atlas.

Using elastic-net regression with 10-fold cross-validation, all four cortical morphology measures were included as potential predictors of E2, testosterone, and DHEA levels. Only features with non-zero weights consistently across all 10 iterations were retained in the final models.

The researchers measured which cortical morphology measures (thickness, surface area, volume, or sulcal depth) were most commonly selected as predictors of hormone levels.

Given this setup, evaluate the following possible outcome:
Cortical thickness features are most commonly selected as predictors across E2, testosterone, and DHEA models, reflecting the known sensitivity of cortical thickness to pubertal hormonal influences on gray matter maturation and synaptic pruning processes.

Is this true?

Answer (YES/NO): YES